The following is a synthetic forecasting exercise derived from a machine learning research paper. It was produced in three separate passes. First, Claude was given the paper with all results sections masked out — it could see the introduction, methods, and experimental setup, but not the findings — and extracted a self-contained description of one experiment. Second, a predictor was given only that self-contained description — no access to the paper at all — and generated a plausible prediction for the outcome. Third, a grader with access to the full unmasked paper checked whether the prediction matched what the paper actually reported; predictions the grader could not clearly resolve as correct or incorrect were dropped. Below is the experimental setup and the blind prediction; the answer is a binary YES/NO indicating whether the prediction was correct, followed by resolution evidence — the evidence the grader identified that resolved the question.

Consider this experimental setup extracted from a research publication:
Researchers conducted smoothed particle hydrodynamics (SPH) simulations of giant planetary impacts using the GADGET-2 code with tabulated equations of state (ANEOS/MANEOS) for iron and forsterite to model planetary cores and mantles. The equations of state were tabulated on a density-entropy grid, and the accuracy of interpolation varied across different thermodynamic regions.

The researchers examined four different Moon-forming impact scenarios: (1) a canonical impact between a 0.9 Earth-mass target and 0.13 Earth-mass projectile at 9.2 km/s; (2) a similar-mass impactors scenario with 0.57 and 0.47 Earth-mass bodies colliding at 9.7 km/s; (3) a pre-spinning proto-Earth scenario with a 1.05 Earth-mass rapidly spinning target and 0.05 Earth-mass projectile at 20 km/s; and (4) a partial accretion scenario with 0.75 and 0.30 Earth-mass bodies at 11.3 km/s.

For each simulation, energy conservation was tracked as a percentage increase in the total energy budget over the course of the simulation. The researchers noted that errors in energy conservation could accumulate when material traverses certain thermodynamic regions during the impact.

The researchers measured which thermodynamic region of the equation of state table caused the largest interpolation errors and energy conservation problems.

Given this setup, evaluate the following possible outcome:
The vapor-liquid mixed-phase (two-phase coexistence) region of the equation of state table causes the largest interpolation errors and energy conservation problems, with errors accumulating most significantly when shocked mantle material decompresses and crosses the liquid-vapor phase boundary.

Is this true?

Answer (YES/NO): YES